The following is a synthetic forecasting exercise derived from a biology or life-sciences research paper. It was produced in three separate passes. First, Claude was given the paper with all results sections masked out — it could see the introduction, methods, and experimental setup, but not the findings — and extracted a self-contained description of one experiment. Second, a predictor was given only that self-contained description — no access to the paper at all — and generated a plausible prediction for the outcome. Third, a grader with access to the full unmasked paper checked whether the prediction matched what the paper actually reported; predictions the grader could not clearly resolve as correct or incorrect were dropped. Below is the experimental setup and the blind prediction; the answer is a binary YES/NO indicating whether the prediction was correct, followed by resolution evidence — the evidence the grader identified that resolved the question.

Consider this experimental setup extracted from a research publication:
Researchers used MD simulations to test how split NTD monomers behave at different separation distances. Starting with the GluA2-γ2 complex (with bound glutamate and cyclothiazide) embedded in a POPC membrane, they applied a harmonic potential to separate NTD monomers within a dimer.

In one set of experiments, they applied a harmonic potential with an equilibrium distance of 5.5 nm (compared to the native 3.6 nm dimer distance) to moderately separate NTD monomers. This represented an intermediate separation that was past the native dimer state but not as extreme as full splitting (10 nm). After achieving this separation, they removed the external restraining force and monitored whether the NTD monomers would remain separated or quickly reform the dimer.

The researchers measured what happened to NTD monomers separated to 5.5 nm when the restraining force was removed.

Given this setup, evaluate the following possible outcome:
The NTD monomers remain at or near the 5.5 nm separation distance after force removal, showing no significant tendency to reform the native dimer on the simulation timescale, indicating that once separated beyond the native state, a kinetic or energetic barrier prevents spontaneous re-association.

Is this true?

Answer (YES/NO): NO